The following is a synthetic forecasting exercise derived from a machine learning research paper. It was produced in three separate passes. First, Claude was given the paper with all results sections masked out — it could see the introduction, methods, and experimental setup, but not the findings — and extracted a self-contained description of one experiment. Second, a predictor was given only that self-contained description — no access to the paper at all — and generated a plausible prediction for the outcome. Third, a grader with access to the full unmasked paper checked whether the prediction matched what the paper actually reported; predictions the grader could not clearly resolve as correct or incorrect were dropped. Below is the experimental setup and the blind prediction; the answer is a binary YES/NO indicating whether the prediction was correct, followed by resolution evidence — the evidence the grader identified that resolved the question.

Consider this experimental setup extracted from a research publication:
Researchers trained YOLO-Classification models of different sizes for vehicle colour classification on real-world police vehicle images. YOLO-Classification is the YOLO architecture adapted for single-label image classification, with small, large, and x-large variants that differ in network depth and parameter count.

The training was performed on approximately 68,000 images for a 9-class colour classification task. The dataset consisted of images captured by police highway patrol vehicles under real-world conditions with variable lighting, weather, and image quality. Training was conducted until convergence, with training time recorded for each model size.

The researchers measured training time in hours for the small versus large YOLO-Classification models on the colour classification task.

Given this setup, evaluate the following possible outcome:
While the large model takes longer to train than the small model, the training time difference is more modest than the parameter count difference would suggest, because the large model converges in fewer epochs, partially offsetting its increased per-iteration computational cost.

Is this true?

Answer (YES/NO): NO